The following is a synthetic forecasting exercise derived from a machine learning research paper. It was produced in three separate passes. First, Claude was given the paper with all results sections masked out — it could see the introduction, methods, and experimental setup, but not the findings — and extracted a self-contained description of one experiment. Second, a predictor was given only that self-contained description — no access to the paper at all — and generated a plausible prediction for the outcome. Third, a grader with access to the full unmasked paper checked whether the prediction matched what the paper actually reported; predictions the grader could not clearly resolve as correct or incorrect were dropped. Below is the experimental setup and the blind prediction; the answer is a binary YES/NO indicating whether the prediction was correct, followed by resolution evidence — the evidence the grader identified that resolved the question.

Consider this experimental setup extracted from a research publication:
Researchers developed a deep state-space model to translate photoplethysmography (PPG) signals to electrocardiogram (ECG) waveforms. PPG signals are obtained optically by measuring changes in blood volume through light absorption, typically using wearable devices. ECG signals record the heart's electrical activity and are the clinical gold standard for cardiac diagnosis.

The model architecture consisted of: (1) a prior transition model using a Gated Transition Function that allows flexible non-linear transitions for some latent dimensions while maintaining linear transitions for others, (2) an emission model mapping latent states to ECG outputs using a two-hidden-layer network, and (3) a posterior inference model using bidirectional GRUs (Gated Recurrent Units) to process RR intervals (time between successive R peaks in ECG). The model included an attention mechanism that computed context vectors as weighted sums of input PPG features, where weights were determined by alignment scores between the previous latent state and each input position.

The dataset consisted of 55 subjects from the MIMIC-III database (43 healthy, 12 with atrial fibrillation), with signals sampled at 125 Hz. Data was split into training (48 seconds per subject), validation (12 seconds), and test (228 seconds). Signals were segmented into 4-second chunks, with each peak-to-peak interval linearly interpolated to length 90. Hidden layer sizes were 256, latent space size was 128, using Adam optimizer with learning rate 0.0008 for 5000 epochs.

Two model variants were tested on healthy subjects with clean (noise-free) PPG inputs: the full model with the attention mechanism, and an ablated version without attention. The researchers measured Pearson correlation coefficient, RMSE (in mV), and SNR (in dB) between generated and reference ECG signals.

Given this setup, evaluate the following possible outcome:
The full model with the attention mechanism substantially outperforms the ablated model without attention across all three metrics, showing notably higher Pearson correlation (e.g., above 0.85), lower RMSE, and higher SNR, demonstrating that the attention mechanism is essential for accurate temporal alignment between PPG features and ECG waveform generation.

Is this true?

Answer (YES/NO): YES